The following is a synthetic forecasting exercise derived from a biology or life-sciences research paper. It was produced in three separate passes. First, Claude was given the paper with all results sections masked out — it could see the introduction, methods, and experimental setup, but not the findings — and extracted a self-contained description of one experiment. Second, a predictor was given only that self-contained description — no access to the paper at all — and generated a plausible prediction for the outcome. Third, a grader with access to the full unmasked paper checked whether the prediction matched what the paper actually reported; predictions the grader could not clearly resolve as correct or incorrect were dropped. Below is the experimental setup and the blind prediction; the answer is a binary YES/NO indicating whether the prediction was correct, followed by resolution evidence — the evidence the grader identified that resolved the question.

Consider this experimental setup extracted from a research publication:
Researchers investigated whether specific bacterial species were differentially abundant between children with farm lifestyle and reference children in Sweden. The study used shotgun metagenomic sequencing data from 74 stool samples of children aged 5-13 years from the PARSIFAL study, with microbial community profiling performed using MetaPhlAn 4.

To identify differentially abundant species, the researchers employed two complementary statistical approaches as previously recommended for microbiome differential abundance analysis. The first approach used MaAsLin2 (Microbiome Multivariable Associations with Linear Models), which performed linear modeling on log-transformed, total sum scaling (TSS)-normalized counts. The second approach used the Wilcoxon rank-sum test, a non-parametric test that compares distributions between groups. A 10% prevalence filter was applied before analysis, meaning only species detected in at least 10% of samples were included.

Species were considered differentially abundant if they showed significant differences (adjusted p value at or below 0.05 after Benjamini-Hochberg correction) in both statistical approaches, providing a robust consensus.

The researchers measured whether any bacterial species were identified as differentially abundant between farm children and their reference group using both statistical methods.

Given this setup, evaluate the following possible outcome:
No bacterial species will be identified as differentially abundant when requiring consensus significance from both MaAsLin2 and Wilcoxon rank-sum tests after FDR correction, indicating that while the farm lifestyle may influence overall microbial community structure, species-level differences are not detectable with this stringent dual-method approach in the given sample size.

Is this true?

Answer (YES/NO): YES